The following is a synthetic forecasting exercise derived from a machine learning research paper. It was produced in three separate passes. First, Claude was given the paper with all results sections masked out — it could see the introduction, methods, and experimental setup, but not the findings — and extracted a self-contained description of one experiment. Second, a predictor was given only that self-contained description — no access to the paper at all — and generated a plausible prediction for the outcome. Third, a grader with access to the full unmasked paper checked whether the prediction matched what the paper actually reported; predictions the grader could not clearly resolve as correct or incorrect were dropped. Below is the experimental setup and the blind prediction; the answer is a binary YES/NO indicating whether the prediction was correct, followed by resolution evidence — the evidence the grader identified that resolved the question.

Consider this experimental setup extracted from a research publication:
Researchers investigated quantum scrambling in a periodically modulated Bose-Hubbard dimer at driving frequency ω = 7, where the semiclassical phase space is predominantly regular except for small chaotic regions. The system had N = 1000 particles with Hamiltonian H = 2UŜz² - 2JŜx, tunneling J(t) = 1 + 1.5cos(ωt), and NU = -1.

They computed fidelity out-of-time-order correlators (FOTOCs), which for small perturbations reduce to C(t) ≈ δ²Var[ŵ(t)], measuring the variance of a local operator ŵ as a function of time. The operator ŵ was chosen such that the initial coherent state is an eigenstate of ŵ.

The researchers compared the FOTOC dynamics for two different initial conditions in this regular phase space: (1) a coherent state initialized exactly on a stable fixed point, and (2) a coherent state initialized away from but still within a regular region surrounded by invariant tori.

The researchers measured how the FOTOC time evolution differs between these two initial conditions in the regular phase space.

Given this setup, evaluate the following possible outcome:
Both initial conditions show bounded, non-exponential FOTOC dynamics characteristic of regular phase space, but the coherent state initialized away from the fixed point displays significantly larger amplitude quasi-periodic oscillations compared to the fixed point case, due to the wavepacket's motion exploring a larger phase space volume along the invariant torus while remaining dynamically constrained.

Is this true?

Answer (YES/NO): YES